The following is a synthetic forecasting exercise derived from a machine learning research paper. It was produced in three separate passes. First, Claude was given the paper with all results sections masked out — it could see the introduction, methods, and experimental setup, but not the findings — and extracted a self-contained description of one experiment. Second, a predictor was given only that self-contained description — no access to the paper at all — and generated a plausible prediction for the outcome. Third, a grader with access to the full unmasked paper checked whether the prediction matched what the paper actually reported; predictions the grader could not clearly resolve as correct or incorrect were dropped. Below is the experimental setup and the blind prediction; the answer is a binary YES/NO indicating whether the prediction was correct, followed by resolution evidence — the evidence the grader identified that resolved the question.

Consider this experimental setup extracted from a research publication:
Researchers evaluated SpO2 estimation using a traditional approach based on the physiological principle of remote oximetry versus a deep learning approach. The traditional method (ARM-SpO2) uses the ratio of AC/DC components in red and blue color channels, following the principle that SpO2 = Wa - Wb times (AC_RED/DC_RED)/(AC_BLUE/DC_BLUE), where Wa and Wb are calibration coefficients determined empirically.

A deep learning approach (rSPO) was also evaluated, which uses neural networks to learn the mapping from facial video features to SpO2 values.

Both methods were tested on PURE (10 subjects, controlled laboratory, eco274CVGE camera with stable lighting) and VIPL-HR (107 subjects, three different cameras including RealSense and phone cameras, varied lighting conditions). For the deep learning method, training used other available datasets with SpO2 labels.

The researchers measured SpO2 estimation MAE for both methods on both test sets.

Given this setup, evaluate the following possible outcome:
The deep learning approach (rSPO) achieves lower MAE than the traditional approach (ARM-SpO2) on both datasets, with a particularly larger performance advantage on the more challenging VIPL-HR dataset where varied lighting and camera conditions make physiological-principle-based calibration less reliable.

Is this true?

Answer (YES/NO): NO